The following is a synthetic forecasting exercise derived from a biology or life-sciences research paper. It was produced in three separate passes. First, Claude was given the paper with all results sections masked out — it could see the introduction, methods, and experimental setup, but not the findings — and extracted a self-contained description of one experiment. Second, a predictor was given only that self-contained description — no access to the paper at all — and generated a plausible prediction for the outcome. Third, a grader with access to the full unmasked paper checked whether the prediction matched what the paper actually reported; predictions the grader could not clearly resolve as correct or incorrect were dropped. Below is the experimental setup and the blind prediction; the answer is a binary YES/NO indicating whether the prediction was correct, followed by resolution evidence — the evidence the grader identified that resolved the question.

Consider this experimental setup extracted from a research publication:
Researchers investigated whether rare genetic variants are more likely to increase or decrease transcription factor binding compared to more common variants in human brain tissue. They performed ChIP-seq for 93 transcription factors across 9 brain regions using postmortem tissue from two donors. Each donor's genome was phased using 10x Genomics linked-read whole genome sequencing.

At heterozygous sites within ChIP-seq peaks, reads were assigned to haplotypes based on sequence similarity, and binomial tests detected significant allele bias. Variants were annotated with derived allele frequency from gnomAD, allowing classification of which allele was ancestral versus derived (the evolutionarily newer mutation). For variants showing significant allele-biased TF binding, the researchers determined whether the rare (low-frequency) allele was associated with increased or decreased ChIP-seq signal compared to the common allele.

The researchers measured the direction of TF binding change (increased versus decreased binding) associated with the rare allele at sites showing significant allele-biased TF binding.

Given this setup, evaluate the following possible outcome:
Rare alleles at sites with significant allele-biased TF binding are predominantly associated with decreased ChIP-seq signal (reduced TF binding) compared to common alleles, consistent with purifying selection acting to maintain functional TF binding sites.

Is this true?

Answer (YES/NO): YES